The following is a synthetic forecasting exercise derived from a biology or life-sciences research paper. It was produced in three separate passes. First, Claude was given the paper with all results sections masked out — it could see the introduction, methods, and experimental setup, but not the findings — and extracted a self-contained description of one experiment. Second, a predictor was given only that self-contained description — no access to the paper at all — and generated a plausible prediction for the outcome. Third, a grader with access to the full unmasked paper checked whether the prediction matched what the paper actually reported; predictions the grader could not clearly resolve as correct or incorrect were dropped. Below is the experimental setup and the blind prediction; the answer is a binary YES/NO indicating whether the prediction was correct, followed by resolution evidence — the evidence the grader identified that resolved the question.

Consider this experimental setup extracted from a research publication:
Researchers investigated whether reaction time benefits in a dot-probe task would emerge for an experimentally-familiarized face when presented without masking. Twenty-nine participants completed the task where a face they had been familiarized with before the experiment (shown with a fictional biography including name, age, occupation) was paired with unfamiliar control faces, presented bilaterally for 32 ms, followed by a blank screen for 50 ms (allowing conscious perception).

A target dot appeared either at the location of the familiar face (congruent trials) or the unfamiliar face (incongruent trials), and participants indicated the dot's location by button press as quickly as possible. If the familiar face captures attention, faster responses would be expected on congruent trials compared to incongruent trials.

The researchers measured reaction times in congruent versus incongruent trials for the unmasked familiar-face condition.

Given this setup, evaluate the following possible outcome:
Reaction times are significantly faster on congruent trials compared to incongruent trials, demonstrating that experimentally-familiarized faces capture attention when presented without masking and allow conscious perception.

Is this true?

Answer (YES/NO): NO